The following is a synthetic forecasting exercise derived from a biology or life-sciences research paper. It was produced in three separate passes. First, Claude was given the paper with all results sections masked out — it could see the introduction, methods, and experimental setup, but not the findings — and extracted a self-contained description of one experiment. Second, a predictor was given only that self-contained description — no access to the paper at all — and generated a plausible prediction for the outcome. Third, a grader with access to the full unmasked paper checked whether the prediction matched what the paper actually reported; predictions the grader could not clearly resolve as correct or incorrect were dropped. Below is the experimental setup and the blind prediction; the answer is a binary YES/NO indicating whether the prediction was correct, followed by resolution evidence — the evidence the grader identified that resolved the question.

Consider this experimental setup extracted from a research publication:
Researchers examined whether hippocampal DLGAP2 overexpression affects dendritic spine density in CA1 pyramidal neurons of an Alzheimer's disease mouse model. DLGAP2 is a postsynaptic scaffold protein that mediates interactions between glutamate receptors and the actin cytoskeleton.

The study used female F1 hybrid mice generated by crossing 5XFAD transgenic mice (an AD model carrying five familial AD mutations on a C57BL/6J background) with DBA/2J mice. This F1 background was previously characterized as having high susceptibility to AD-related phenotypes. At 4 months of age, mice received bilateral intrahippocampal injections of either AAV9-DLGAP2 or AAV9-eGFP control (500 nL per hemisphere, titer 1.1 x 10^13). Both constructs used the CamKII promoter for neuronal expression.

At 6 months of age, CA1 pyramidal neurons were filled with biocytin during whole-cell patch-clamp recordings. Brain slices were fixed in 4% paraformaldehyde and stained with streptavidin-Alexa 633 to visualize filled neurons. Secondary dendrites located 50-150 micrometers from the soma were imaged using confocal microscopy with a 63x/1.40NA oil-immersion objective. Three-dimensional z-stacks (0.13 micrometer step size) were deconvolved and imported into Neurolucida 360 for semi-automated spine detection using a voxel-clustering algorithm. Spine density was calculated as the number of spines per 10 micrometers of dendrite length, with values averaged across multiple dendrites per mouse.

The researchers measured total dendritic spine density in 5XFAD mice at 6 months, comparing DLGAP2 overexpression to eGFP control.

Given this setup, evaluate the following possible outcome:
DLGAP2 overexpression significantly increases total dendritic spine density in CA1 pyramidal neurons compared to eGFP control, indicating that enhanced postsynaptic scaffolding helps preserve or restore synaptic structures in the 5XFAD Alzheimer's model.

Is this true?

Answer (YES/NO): NO